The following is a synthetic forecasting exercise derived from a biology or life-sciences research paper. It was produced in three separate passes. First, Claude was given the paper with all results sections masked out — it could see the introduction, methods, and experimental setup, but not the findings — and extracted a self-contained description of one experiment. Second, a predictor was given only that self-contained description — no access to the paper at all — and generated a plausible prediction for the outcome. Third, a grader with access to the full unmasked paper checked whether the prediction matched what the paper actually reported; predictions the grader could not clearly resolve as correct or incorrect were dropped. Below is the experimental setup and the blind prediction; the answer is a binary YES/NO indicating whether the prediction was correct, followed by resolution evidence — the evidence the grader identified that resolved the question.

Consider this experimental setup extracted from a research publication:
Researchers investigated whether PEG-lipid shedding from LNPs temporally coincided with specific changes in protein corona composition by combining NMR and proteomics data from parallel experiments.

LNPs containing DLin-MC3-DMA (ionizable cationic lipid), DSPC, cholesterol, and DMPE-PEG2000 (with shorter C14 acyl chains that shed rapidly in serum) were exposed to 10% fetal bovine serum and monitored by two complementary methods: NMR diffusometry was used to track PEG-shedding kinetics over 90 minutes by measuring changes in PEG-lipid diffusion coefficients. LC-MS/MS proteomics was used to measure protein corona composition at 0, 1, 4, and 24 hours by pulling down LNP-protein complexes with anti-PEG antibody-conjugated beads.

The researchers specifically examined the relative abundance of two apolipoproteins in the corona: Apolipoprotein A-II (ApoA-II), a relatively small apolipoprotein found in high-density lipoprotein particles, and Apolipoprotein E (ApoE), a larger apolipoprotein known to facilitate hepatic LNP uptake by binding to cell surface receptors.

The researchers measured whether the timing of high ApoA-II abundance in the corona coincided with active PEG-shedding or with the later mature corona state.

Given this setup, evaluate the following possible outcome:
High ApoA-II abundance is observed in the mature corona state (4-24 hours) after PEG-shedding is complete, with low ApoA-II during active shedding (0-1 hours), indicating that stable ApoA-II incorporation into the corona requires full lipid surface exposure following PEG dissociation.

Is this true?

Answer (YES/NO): NO